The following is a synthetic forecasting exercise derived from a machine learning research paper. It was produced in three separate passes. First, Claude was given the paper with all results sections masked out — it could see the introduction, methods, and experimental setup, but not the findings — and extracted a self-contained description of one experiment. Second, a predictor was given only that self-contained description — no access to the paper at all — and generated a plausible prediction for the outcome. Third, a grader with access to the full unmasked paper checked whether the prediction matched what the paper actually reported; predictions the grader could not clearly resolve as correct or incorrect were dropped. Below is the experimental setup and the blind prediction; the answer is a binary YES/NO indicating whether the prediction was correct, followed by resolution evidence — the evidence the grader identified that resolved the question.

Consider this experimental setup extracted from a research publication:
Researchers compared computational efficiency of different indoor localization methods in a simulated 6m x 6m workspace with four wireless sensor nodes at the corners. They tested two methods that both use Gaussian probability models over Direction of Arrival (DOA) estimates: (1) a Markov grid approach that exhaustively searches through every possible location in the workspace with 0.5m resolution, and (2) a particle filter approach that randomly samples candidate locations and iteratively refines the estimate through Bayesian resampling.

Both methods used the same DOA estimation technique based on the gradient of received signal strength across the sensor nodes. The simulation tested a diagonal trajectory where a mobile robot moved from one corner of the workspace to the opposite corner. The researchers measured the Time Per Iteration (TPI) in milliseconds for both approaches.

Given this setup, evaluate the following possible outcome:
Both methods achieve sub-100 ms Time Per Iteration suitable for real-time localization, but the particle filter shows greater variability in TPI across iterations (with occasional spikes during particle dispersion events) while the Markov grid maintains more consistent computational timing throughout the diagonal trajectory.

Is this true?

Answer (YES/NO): NO